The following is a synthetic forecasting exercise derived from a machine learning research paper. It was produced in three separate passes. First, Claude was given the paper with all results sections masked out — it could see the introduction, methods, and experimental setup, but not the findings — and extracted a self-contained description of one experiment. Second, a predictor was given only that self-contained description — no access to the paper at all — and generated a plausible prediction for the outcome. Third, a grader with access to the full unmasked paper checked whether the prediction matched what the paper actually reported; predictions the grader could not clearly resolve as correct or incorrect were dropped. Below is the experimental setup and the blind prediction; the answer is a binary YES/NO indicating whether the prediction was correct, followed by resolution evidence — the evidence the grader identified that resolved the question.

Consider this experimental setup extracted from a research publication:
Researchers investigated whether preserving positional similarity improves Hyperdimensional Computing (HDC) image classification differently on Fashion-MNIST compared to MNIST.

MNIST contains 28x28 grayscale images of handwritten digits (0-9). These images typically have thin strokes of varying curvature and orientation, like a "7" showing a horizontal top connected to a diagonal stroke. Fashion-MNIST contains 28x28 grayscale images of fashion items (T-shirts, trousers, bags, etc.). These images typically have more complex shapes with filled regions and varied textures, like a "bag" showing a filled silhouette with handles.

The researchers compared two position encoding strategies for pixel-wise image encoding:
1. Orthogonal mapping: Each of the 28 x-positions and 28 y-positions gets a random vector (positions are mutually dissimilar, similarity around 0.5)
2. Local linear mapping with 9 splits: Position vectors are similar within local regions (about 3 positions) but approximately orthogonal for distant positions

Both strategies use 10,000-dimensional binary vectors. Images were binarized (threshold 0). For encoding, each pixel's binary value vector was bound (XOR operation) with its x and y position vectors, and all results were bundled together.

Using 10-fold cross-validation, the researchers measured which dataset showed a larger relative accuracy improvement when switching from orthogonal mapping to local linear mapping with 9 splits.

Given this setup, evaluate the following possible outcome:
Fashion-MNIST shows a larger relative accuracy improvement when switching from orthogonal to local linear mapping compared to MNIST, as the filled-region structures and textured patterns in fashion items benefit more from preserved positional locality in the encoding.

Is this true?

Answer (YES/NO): NO